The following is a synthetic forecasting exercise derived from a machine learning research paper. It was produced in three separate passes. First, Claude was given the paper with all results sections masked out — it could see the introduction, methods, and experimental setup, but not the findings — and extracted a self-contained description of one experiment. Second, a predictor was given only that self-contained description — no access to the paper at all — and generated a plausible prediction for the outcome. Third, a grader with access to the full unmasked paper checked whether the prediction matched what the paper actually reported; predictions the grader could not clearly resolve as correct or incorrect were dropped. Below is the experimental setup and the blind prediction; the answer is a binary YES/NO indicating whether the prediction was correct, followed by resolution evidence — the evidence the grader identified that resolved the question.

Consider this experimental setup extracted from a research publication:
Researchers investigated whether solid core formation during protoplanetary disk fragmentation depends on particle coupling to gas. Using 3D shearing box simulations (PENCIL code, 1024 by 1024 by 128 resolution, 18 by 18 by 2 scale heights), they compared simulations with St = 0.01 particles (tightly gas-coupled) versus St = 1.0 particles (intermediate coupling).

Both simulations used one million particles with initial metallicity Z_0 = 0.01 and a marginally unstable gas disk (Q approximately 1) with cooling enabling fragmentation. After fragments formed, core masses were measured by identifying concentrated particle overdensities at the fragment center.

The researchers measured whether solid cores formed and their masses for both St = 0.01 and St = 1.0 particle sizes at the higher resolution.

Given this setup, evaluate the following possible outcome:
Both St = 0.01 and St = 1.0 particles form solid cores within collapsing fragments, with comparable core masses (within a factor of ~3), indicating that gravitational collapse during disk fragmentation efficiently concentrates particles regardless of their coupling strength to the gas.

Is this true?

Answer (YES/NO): NO